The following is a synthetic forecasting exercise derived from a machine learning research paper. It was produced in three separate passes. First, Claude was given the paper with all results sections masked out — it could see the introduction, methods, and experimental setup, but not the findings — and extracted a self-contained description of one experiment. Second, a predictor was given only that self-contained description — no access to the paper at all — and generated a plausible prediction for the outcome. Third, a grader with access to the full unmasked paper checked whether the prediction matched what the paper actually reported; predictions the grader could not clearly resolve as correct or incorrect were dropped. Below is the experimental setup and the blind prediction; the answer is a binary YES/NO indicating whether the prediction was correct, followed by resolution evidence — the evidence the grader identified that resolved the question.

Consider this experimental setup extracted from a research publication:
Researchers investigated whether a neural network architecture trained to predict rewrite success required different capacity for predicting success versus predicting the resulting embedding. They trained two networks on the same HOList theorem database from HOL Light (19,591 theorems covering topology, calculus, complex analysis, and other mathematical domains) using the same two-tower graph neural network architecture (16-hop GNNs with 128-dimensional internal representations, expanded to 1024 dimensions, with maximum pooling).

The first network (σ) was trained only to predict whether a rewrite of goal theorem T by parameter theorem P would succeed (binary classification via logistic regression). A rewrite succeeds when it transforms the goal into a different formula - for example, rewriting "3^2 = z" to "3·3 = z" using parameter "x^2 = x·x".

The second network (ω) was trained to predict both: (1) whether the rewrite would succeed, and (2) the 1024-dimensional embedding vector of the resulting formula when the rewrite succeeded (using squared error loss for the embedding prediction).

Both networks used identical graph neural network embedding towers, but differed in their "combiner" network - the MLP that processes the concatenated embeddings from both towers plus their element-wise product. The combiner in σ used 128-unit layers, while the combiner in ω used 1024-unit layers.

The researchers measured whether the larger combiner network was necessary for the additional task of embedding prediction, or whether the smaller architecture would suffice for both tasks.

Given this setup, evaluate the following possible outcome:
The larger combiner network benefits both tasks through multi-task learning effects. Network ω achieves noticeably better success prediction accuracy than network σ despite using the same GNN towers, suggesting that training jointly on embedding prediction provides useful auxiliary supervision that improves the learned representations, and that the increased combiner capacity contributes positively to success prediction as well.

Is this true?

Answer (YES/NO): NO